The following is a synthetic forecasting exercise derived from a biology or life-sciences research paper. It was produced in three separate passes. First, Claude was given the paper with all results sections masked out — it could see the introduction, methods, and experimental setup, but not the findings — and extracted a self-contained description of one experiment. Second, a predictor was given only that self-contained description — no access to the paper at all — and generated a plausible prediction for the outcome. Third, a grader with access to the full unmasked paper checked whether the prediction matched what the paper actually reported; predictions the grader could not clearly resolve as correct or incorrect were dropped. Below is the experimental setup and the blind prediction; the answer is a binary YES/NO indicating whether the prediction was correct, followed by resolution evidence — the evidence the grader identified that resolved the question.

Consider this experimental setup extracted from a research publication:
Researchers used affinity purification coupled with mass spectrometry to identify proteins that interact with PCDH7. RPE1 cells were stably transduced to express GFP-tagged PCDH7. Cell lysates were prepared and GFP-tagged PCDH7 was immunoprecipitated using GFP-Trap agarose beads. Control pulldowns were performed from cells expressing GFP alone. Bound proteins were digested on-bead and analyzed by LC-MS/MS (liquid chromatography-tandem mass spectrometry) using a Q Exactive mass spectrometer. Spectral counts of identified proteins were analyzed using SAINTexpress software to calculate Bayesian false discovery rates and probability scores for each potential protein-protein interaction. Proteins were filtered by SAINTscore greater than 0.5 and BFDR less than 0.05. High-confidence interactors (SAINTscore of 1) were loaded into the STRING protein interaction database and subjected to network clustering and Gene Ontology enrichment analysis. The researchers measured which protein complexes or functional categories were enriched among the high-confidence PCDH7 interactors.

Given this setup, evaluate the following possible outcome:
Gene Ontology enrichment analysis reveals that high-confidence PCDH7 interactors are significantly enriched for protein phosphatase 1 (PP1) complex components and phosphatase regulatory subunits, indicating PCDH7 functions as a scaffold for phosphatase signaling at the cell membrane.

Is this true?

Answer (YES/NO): NO